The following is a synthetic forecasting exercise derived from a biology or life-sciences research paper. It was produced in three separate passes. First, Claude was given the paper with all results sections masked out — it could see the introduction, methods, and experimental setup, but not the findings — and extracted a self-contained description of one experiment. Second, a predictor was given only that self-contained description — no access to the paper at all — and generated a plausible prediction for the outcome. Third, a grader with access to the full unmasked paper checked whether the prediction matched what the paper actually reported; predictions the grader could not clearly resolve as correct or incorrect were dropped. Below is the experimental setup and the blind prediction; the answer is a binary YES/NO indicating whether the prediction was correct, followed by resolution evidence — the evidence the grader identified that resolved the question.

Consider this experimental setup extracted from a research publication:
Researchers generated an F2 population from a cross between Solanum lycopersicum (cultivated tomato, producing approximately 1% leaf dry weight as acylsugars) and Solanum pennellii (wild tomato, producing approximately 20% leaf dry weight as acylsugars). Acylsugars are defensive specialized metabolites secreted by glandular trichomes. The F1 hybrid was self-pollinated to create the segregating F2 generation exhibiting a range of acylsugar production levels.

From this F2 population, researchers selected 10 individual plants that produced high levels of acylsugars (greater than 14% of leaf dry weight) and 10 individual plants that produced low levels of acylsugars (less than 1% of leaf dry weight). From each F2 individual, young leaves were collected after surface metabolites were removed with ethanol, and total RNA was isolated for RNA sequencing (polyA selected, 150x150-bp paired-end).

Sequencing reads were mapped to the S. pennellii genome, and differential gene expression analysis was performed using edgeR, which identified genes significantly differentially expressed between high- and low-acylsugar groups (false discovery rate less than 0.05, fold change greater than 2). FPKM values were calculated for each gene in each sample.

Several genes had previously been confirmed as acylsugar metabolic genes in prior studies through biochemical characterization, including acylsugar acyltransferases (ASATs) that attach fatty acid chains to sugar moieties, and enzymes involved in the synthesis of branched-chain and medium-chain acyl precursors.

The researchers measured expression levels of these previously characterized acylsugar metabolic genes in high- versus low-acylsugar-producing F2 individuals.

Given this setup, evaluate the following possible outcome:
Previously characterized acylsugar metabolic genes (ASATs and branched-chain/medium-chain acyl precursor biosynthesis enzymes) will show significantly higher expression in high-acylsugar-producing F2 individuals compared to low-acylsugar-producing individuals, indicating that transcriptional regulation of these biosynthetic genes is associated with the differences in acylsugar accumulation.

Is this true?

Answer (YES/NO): YES